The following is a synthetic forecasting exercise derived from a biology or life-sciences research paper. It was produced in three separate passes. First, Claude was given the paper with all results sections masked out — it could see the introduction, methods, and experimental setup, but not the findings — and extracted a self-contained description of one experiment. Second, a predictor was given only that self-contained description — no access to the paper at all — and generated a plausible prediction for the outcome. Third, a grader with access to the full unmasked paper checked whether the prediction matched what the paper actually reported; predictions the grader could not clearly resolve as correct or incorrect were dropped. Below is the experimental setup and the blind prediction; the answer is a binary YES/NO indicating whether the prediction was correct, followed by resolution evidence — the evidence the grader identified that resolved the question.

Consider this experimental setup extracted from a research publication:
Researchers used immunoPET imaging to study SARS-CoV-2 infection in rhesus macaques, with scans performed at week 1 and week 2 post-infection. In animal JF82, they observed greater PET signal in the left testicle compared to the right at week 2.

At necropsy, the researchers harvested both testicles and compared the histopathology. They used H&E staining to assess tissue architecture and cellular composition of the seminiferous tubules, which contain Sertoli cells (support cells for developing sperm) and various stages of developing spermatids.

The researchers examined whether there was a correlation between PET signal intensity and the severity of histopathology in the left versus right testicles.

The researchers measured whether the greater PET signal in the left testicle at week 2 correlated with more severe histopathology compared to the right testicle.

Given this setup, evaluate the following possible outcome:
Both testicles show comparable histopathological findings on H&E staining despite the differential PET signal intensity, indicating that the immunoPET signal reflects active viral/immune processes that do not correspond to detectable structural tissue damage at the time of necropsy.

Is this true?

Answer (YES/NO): NO